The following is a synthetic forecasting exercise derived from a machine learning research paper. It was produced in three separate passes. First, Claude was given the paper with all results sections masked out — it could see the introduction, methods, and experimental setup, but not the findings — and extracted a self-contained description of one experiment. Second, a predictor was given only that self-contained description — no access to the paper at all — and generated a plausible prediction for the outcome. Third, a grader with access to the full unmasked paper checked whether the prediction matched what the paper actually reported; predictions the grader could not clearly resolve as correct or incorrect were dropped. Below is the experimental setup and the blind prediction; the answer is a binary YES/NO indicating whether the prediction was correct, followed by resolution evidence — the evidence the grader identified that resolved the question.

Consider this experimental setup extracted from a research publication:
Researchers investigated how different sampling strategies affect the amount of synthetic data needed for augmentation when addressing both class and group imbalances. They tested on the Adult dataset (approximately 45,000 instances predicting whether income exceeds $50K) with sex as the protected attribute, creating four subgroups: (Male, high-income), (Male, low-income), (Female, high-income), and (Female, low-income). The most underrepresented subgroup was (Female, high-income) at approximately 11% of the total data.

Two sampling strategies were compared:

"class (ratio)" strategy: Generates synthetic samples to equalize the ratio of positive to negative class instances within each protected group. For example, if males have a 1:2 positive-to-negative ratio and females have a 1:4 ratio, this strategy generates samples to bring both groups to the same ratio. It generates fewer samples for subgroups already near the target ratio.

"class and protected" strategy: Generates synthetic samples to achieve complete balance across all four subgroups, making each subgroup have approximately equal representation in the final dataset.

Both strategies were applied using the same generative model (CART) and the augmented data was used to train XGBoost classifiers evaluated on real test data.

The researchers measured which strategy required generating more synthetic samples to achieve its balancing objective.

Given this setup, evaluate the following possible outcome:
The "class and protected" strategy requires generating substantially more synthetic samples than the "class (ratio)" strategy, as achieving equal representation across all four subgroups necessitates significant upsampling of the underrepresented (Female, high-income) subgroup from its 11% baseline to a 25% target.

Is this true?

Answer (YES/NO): YES